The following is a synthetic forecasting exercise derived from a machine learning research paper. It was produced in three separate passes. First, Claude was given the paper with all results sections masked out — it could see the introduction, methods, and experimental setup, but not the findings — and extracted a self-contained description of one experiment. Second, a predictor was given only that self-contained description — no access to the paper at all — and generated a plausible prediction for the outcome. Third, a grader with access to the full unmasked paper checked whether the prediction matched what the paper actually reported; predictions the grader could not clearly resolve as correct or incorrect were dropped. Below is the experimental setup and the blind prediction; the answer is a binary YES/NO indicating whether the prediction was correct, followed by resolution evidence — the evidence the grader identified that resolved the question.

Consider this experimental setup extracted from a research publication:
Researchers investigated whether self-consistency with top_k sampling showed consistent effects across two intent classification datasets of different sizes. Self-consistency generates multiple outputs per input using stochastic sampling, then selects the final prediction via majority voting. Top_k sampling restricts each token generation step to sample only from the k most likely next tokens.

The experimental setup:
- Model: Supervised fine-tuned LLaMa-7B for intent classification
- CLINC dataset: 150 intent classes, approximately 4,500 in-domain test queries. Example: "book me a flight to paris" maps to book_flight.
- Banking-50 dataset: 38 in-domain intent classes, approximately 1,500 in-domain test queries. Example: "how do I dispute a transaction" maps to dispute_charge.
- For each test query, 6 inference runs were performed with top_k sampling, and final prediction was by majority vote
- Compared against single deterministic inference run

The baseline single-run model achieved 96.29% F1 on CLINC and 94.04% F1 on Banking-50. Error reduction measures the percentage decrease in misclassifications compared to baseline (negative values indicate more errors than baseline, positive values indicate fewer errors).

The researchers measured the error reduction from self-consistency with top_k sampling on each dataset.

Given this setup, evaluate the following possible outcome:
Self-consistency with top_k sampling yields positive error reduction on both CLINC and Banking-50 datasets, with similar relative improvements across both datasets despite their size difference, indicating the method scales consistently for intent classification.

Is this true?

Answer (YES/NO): NO